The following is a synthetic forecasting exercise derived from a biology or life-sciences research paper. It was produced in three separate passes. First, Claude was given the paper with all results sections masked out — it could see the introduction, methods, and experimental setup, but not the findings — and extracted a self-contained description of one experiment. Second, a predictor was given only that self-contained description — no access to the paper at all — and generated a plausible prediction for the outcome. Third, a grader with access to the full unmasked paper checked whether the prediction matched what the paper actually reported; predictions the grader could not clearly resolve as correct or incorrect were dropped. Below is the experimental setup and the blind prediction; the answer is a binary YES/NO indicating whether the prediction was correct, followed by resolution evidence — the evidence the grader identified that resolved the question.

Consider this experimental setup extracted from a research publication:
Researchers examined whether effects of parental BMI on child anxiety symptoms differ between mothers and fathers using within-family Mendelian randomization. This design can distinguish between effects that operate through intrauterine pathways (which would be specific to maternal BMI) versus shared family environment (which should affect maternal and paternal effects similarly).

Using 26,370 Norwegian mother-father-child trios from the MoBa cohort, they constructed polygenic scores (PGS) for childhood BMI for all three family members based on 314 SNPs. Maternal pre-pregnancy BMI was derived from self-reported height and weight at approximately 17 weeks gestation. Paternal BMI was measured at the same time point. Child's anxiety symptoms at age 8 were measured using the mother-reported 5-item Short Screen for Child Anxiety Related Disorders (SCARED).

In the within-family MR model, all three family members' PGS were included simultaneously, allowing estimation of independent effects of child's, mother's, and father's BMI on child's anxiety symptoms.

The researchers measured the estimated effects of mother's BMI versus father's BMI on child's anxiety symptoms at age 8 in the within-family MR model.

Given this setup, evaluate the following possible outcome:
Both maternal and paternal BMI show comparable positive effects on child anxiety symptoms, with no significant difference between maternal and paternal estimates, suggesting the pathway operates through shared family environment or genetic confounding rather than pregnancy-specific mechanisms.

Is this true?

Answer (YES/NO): NO